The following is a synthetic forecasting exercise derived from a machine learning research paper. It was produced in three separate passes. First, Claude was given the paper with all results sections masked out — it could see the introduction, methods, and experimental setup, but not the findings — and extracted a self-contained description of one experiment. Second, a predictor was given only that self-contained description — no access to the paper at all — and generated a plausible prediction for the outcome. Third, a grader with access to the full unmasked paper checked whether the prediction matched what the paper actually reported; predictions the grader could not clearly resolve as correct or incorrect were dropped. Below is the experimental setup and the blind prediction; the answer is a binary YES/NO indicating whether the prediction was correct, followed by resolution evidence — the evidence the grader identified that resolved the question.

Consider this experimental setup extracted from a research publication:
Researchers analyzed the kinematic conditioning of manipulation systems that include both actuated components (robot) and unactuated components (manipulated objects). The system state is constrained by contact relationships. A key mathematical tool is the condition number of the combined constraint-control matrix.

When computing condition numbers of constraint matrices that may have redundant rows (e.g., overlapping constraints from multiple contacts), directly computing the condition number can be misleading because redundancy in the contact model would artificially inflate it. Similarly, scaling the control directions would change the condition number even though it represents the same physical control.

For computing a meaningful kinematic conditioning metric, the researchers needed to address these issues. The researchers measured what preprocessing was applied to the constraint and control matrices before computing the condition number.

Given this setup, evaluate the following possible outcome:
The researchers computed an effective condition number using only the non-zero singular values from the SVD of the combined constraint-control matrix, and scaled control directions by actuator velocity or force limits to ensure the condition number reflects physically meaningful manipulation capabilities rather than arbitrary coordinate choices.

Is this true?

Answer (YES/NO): NO